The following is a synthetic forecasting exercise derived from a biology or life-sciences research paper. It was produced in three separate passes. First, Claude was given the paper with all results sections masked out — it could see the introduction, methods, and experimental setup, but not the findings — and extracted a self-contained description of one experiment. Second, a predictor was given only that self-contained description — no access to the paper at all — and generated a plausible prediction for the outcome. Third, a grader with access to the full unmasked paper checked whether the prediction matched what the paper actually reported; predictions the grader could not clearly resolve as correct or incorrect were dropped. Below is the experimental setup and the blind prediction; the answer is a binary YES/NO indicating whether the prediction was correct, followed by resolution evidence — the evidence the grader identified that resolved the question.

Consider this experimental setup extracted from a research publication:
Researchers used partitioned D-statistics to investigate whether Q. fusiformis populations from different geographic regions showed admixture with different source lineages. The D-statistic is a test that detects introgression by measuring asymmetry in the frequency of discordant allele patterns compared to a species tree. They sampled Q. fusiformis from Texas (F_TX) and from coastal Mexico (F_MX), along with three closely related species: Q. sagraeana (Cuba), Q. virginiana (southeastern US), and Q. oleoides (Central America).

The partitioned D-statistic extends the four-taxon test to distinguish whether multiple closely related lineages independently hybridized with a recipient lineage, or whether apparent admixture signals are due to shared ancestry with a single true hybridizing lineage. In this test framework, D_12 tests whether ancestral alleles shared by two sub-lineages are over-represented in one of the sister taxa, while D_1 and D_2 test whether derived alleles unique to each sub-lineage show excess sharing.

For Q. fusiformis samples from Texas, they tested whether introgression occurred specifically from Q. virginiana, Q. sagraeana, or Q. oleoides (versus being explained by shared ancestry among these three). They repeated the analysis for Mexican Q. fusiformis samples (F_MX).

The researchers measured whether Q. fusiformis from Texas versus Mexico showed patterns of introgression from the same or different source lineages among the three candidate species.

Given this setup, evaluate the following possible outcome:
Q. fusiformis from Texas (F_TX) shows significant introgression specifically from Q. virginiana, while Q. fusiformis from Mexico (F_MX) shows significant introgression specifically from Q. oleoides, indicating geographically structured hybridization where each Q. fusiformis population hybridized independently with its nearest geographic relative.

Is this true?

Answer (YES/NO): YES